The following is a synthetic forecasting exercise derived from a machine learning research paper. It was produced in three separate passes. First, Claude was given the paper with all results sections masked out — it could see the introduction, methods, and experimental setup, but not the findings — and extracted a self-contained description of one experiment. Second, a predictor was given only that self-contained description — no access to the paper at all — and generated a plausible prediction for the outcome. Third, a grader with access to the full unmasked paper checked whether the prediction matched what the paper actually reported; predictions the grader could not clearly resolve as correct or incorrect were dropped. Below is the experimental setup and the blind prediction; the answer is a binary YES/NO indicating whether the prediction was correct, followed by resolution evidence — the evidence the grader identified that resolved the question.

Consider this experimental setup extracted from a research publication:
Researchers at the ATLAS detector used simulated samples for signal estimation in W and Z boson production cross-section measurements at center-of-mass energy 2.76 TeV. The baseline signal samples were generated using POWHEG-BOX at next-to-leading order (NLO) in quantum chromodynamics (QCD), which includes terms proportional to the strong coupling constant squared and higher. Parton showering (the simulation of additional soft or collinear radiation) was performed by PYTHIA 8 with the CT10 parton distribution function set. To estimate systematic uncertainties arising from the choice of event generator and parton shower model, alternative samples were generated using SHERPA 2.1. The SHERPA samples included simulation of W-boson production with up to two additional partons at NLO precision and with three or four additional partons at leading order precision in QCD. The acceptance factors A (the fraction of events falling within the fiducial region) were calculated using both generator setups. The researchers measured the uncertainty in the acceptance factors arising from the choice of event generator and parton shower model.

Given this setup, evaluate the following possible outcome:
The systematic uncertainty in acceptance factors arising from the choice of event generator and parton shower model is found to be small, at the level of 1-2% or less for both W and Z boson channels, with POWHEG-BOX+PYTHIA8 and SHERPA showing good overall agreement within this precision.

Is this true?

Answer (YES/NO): YES